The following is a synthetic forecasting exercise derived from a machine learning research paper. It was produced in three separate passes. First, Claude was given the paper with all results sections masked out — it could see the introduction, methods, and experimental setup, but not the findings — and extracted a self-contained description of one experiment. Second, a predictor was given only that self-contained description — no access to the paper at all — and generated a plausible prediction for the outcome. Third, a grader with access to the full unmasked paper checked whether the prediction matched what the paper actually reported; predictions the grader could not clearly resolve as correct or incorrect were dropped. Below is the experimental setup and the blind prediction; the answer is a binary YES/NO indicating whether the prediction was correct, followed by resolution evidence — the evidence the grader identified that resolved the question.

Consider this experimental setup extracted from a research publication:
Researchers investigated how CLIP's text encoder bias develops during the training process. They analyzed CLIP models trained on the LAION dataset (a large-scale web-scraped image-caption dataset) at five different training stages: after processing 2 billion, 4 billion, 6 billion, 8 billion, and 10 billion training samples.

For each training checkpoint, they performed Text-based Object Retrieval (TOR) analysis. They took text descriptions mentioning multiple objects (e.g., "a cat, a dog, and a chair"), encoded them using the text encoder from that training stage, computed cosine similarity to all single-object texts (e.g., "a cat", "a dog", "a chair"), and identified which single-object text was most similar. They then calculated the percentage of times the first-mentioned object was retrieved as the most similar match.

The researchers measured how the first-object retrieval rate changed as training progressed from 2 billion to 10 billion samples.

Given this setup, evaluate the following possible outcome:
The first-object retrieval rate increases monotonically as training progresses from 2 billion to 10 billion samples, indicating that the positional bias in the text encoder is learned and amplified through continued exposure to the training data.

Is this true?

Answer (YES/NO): YES